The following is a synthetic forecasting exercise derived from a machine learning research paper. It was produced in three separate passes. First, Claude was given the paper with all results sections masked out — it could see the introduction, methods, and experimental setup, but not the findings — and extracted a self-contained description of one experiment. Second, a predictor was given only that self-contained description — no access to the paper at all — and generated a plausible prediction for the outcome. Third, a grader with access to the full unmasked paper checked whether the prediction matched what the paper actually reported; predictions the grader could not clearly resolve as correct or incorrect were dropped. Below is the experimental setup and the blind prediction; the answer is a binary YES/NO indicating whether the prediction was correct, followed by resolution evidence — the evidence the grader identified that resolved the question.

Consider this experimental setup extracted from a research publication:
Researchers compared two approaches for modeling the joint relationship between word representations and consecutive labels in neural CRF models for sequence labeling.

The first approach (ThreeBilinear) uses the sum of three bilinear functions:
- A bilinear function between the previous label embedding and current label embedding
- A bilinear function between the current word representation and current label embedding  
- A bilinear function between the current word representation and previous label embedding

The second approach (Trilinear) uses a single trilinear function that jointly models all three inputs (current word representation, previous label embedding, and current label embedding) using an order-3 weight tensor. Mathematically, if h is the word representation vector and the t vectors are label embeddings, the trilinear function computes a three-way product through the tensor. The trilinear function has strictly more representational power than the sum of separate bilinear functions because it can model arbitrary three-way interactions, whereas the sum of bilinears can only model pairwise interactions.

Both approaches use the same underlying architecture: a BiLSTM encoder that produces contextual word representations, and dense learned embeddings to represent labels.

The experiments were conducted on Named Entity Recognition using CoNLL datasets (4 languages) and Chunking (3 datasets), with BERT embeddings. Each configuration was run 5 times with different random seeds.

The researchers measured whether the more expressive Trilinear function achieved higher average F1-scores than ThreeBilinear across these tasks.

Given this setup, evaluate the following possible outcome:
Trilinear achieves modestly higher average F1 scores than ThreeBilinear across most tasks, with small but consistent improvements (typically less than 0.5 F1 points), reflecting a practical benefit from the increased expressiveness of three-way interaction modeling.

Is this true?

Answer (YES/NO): NO